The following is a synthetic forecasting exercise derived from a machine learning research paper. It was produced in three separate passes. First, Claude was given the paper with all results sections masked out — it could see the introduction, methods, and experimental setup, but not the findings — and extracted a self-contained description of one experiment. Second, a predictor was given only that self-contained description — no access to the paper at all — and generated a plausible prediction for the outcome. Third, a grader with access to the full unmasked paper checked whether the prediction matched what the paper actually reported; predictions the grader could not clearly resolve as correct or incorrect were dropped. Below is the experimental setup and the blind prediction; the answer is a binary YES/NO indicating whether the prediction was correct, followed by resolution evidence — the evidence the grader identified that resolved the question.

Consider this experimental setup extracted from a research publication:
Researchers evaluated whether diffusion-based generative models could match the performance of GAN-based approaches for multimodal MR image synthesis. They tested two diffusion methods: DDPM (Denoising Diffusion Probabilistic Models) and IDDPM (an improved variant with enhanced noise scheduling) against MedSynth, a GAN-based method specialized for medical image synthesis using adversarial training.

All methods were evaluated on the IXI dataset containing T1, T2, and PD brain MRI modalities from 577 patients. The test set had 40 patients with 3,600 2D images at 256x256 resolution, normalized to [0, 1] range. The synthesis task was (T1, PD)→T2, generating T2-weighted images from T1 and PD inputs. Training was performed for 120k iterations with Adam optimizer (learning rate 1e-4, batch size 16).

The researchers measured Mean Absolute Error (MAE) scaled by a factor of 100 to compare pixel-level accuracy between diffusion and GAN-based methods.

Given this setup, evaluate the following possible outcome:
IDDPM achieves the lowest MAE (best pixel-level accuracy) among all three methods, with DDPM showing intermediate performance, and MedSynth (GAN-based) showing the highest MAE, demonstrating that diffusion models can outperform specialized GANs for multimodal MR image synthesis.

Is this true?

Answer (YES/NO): NO